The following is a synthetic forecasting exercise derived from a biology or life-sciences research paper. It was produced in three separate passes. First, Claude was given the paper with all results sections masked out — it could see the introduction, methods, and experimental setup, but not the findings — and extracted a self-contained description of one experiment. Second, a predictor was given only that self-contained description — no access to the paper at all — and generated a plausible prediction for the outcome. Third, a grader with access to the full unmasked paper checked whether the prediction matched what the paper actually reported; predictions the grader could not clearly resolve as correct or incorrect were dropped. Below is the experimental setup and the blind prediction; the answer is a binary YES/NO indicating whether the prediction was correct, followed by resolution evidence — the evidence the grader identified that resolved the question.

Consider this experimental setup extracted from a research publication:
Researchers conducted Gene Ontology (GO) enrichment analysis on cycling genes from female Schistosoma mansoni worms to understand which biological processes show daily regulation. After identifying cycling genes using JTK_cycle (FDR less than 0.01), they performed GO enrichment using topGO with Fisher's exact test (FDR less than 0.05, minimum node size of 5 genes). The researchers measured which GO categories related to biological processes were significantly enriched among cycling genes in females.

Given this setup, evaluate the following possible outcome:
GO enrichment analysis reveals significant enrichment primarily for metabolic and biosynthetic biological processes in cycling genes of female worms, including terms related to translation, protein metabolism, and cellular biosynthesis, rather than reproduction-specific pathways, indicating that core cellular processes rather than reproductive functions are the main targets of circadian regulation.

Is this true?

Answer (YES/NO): NO